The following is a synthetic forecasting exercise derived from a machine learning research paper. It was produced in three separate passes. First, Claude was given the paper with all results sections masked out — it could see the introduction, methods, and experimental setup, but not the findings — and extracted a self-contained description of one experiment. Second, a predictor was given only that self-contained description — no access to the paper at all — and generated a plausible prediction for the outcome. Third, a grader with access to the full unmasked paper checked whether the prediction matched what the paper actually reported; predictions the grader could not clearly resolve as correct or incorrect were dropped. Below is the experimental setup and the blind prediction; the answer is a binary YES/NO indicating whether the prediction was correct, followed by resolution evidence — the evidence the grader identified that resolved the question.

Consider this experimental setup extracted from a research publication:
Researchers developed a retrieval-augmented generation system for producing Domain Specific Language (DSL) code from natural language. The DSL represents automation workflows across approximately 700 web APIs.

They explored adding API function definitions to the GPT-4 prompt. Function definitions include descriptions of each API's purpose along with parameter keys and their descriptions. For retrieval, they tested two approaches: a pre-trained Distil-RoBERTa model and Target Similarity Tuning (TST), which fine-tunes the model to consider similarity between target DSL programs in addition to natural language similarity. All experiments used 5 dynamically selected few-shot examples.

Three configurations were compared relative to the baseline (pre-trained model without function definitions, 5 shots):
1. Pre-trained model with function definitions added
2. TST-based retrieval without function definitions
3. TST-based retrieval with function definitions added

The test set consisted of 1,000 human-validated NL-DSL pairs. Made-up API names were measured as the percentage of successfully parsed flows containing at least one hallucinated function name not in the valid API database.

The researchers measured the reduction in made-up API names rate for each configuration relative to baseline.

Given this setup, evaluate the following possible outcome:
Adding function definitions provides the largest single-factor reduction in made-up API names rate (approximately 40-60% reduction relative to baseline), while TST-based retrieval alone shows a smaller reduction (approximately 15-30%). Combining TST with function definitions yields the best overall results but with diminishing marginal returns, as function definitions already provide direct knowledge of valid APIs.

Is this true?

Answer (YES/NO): NO